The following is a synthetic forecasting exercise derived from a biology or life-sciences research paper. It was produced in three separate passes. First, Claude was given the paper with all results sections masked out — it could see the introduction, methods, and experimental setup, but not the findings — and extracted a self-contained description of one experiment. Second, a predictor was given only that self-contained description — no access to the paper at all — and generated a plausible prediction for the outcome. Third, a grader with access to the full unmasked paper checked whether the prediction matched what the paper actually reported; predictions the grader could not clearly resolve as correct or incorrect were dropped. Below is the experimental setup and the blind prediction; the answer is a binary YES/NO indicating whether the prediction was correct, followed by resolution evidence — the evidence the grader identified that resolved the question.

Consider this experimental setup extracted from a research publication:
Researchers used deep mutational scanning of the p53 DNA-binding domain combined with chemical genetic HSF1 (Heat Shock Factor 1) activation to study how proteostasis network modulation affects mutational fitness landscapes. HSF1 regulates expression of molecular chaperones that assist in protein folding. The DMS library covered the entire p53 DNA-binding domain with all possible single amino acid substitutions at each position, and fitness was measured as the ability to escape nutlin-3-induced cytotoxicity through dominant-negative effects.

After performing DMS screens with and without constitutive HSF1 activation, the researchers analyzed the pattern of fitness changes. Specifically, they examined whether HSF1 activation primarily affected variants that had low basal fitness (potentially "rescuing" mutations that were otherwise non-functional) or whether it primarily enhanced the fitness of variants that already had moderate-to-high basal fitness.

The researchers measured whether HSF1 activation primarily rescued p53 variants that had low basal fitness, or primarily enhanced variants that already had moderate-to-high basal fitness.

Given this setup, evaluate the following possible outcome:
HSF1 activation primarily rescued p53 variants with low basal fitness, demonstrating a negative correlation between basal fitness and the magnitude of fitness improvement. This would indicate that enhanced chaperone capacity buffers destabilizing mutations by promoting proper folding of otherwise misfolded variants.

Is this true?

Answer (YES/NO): YES